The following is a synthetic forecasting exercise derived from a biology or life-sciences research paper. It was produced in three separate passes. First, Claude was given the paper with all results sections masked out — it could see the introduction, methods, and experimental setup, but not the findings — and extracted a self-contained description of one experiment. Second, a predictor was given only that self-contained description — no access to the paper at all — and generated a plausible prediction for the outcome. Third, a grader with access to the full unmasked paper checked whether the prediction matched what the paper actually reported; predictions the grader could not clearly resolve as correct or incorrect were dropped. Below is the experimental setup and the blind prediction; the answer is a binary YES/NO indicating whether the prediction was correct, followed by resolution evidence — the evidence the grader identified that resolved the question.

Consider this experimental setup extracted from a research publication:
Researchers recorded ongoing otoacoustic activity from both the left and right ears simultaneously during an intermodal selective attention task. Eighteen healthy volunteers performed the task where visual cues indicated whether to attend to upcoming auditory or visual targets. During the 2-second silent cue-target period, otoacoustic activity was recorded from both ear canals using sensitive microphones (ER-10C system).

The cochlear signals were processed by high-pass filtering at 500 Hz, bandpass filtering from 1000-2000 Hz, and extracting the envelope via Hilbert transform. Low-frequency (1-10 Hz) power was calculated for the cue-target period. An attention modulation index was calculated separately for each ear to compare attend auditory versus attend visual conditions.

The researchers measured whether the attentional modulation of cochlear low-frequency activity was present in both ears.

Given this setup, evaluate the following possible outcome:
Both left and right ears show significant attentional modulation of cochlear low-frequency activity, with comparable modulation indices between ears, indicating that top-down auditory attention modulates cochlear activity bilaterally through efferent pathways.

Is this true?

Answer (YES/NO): YES